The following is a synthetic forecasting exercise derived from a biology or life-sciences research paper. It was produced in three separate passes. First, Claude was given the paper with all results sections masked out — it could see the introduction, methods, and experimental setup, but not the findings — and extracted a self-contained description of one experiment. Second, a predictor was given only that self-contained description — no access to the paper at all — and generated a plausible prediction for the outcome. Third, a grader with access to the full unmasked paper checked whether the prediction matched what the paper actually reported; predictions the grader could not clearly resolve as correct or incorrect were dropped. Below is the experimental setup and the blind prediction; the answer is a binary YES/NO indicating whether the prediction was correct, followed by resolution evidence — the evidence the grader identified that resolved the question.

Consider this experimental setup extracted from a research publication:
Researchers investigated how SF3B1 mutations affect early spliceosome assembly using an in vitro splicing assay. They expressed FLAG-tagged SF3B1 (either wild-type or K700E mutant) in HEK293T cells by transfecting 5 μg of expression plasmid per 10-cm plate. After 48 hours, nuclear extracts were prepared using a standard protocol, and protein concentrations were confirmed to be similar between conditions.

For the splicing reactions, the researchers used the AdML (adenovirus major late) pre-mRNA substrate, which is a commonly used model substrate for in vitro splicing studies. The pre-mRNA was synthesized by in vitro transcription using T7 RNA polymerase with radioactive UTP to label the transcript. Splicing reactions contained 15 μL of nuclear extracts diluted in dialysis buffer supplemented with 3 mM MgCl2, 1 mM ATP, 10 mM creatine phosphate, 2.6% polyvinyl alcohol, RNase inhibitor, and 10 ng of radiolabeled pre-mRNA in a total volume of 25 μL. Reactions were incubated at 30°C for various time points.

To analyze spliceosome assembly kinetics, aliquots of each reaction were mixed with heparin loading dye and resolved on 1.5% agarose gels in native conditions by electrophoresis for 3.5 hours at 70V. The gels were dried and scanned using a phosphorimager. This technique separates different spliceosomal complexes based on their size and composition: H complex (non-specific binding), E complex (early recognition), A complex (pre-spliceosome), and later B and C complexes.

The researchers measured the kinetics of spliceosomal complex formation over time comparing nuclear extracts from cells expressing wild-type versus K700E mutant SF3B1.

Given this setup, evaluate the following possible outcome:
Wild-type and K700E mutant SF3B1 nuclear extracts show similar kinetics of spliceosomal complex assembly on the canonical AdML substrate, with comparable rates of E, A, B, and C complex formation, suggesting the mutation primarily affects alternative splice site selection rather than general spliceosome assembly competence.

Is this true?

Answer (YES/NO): NO